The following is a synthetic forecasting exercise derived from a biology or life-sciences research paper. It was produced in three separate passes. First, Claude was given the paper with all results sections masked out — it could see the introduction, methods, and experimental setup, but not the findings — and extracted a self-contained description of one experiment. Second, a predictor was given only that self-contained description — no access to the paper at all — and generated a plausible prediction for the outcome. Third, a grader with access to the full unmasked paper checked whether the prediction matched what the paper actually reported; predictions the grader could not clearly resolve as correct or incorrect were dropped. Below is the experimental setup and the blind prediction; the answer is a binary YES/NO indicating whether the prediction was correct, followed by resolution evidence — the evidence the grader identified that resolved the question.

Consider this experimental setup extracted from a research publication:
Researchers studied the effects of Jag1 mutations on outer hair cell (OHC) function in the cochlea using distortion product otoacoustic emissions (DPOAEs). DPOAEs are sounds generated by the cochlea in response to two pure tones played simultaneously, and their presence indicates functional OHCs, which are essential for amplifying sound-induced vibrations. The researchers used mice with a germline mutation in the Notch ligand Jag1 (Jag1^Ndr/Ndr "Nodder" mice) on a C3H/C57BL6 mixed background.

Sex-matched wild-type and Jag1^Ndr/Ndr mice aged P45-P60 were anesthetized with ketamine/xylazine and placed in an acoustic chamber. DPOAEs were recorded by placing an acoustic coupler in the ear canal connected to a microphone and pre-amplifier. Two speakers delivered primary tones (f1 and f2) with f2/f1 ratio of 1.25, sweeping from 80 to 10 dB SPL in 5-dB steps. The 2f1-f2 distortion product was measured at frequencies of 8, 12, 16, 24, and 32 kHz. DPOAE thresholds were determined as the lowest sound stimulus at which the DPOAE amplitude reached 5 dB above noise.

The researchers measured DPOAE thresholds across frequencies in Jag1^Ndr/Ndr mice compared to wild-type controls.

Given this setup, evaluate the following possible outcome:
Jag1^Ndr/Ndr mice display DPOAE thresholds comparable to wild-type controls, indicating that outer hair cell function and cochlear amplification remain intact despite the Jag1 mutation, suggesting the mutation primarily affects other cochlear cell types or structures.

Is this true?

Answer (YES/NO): NO